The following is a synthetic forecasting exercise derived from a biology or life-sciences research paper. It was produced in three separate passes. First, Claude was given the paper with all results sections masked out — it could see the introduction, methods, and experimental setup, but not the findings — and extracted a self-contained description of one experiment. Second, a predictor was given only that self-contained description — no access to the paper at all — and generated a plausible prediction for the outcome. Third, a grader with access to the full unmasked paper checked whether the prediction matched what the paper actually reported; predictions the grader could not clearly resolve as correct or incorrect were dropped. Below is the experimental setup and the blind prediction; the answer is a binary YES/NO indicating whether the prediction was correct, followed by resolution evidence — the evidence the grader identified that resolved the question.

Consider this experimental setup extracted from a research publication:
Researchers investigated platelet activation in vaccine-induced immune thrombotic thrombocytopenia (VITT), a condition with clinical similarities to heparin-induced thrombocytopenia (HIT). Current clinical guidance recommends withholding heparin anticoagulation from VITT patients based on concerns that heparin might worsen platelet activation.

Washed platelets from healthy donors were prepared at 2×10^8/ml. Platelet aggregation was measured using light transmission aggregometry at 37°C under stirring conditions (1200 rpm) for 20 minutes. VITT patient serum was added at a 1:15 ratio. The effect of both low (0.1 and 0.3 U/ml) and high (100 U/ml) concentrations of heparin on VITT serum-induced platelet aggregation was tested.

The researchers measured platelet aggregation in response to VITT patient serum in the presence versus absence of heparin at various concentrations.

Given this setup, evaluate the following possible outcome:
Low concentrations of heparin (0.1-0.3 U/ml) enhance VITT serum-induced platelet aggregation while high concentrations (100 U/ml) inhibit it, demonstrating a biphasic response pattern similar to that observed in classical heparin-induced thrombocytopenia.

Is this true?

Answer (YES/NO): NO